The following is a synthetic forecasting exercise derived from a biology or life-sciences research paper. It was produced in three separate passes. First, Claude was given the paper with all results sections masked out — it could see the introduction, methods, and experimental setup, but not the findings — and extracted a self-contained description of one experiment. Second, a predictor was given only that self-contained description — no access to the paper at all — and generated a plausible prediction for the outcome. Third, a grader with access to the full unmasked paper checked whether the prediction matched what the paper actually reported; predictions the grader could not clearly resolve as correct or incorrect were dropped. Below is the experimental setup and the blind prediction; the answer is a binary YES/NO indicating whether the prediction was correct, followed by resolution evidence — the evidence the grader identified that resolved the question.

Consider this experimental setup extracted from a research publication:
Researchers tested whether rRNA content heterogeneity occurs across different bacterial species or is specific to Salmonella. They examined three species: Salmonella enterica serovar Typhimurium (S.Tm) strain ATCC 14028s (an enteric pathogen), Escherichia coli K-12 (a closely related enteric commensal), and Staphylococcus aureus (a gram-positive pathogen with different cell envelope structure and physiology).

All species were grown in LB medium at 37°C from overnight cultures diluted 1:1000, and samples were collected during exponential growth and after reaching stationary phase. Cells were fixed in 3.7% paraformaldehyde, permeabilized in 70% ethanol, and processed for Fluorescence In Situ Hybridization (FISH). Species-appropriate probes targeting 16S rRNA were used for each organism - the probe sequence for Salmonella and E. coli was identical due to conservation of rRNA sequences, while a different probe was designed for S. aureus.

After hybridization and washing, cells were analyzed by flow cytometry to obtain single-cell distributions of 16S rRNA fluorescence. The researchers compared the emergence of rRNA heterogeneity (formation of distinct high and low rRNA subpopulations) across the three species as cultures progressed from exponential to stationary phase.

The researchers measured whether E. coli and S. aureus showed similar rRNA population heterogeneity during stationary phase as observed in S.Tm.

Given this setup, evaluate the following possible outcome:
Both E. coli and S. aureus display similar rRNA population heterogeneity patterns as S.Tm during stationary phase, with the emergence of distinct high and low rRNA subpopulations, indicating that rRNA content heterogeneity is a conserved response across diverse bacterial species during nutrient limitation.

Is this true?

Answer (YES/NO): NO